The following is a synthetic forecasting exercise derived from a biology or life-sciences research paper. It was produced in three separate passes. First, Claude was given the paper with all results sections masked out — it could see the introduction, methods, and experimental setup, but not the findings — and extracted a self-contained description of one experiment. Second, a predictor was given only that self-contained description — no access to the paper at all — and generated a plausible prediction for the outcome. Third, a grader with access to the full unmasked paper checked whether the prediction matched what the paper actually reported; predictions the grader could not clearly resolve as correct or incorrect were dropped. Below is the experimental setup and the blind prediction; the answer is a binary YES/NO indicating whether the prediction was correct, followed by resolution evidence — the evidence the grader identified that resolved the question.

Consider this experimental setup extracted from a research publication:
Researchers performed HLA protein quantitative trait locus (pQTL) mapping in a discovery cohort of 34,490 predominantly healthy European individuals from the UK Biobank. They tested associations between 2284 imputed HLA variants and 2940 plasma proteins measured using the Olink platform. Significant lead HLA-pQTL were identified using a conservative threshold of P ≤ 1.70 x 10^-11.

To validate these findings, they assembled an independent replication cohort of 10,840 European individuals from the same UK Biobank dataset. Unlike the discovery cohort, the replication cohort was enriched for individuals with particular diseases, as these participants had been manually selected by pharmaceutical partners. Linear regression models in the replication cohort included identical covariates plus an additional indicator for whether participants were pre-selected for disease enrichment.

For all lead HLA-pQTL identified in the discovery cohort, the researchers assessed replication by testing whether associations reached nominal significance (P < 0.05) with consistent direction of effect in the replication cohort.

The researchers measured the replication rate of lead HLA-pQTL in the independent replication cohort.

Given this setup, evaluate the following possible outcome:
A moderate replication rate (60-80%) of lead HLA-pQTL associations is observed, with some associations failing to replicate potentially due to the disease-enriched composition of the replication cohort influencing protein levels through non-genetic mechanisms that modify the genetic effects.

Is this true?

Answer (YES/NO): NO